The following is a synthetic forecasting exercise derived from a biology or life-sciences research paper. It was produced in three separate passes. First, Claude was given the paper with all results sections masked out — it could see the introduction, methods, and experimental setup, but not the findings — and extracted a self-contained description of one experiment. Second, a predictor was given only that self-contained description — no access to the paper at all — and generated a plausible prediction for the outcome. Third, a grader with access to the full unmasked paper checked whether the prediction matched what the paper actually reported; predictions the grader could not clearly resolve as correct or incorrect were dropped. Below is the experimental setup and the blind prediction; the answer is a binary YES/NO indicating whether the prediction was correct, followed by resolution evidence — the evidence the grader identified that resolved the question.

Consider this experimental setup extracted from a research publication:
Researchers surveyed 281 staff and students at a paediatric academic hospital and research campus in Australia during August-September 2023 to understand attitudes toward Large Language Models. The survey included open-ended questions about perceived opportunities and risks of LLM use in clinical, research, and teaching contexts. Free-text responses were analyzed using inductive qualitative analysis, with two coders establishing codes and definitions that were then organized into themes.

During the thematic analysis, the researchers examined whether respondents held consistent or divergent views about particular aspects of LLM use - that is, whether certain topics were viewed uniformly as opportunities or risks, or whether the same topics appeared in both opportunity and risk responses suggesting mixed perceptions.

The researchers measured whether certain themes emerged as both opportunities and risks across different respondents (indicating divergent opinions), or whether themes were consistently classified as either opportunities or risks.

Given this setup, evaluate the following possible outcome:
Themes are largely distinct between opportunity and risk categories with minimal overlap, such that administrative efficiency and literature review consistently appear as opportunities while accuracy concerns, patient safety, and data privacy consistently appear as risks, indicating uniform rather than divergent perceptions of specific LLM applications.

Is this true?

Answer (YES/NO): NO